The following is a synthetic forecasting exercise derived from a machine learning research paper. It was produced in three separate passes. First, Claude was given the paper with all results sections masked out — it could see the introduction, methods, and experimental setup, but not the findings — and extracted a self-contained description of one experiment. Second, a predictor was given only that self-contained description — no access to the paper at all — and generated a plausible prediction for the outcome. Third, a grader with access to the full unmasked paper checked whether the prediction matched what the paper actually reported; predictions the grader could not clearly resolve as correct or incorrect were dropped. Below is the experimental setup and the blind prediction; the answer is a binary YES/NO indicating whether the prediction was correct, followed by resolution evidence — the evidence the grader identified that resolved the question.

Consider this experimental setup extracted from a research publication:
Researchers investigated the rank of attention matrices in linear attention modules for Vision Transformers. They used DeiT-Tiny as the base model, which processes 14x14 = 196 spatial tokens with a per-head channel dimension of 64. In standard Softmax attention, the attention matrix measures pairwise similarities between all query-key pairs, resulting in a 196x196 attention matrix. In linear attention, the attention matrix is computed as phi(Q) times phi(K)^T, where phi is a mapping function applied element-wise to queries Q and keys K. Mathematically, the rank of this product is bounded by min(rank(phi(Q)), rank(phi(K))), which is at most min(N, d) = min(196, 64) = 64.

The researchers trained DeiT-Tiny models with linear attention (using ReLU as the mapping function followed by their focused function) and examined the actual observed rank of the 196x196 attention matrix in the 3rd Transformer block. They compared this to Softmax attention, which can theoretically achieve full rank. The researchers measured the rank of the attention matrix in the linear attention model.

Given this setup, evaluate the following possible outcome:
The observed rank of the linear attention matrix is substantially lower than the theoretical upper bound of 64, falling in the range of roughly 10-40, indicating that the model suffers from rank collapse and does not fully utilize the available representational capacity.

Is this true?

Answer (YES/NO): NO